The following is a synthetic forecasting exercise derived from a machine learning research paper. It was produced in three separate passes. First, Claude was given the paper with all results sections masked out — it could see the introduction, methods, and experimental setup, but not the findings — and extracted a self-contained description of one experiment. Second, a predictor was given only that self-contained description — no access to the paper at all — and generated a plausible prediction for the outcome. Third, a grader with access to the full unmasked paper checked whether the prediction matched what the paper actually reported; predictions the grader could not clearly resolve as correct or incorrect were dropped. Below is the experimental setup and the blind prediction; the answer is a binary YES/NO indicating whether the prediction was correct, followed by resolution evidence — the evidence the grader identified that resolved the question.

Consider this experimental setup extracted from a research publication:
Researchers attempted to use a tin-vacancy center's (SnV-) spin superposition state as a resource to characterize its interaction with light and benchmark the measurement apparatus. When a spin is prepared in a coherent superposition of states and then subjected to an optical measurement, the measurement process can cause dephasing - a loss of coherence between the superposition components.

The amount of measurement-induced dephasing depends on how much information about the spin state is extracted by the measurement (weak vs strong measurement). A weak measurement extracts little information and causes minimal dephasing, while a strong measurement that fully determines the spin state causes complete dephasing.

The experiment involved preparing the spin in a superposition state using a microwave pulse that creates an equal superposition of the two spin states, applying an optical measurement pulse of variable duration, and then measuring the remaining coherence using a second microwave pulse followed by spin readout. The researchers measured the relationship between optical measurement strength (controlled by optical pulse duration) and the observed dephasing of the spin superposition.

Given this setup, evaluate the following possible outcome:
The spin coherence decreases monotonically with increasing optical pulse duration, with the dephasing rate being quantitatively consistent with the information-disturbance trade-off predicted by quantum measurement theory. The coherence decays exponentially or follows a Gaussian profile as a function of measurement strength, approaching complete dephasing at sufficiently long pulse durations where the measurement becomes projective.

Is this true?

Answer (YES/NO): YES